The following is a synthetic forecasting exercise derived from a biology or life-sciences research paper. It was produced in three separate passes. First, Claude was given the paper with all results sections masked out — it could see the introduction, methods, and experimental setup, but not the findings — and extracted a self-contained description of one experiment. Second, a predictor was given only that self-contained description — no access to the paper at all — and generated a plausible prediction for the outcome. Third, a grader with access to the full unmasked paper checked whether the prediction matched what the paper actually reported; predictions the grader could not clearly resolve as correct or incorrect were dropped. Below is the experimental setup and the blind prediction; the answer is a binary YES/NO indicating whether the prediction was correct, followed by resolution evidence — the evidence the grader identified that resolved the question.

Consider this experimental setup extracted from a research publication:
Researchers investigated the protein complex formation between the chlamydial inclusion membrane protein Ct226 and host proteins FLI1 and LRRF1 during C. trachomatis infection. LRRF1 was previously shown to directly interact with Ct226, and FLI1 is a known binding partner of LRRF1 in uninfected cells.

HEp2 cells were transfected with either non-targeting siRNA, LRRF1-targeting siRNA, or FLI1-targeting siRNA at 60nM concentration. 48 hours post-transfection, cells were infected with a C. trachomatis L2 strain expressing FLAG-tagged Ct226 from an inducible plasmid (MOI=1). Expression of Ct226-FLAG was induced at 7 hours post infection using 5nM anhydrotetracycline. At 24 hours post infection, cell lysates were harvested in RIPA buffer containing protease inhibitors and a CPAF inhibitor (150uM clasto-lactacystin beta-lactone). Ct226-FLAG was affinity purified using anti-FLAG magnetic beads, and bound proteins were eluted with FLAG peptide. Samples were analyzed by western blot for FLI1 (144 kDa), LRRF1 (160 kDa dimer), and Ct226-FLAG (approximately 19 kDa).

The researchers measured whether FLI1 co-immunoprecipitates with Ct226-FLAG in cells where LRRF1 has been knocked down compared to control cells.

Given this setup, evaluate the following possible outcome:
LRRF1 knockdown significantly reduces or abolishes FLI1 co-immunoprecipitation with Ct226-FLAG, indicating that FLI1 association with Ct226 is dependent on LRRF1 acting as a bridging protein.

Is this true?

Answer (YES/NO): YES